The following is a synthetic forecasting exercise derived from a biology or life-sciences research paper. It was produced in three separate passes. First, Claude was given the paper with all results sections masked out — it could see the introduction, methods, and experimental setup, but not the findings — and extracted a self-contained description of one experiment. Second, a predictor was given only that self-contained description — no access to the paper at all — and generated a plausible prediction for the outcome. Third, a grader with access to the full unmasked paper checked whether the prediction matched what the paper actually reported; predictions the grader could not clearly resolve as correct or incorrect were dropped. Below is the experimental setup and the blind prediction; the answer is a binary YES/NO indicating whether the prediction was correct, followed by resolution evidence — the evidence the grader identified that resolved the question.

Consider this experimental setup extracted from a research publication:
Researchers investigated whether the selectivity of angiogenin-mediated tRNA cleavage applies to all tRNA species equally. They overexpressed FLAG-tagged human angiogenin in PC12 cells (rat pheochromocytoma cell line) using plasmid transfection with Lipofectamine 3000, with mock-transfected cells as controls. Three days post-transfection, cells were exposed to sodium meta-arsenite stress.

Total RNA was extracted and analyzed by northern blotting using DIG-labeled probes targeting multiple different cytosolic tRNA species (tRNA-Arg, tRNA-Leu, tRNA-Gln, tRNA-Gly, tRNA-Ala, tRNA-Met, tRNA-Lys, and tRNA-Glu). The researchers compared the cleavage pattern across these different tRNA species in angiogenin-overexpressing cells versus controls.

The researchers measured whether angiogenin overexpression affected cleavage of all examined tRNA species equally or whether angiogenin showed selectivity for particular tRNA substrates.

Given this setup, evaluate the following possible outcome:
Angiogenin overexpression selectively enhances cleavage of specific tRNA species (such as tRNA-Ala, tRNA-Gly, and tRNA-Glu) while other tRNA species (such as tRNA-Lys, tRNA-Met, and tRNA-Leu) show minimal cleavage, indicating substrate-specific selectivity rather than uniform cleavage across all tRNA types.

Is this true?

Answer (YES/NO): NO